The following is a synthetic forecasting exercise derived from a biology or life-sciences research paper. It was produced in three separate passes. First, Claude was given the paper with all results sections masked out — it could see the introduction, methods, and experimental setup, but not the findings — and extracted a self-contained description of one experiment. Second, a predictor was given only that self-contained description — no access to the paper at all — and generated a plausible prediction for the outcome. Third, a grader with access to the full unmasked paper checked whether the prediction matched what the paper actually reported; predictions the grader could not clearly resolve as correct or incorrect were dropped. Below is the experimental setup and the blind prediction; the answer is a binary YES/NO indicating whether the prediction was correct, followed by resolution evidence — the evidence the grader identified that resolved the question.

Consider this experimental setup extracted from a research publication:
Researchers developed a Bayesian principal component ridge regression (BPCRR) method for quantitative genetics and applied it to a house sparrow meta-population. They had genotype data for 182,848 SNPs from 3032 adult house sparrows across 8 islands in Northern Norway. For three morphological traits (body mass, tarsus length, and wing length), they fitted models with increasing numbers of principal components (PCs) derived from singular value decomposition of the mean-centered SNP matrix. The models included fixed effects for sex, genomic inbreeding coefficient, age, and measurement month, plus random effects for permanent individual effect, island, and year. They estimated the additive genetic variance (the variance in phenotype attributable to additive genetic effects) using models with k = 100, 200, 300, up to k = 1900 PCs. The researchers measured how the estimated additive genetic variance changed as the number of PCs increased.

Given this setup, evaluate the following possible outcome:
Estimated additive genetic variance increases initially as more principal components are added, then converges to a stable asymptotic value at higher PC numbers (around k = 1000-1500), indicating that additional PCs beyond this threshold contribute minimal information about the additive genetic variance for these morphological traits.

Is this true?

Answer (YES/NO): YES